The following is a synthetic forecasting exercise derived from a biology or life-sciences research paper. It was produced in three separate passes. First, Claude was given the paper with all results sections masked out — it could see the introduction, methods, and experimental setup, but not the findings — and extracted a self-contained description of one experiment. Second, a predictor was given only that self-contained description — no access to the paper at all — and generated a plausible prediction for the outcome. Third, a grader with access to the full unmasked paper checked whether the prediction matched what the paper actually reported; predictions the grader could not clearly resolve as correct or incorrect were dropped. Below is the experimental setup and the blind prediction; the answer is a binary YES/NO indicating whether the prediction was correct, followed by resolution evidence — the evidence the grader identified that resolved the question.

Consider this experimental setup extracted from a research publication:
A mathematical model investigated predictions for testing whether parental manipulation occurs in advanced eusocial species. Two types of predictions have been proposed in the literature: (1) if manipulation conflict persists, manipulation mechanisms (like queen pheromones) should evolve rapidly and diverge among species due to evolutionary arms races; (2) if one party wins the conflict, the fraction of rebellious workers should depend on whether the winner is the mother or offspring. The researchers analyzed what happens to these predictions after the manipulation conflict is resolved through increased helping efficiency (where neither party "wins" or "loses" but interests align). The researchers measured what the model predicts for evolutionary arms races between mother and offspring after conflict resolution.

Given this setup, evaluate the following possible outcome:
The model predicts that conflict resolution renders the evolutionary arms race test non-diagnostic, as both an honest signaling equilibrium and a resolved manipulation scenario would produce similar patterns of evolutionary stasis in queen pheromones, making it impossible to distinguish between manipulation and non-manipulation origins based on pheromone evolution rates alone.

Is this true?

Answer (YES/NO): NO